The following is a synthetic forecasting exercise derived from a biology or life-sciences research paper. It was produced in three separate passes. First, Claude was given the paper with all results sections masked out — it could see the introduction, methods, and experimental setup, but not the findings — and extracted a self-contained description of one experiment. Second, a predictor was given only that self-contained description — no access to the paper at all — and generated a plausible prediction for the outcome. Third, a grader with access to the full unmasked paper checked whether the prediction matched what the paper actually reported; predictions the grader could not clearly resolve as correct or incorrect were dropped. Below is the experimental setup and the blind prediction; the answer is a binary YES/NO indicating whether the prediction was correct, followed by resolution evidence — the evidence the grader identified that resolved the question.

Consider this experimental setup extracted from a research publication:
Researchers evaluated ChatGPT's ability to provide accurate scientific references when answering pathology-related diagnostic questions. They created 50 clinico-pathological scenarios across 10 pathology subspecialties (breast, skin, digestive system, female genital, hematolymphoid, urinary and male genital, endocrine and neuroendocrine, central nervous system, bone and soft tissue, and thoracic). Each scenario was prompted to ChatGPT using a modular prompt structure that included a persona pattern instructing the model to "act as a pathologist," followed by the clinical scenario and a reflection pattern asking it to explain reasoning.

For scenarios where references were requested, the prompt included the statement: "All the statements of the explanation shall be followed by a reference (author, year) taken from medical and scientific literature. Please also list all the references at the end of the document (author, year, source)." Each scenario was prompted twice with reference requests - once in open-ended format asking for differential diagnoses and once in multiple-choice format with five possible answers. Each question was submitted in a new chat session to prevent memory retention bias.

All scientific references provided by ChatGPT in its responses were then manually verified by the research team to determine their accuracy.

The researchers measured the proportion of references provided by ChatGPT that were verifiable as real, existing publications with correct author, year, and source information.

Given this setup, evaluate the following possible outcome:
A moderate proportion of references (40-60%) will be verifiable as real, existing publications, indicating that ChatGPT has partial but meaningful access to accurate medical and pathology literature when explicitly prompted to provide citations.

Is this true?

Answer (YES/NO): NO